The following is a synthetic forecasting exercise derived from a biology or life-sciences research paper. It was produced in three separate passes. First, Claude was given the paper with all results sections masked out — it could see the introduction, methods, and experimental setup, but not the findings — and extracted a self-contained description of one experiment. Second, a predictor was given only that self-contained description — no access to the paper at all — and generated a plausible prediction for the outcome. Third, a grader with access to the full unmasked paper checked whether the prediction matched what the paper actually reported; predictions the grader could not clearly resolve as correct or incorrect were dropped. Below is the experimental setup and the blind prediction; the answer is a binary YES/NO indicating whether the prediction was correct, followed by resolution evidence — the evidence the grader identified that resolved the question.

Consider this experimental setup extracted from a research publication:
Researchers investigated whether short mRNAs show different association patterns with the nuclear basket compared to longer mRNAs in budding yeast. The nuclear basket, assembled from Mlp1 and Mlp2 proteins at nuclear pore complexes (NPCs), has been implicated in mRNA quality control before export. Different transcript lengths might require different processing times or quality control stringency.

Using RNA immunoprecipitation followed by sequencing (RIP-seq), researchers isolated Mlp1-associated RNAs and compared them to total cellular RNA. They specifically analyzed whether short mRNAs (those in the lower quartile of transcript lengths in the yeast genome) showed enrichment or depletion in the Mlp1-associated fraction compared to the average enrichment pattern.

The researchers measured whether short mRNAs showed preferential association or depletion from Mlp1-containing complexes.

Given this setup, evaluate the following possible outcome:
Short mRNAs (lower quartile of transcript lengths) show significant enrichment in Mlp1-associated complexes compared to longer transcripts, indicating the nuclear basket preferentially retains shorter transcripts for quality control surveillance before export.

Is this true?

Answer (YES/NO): NO